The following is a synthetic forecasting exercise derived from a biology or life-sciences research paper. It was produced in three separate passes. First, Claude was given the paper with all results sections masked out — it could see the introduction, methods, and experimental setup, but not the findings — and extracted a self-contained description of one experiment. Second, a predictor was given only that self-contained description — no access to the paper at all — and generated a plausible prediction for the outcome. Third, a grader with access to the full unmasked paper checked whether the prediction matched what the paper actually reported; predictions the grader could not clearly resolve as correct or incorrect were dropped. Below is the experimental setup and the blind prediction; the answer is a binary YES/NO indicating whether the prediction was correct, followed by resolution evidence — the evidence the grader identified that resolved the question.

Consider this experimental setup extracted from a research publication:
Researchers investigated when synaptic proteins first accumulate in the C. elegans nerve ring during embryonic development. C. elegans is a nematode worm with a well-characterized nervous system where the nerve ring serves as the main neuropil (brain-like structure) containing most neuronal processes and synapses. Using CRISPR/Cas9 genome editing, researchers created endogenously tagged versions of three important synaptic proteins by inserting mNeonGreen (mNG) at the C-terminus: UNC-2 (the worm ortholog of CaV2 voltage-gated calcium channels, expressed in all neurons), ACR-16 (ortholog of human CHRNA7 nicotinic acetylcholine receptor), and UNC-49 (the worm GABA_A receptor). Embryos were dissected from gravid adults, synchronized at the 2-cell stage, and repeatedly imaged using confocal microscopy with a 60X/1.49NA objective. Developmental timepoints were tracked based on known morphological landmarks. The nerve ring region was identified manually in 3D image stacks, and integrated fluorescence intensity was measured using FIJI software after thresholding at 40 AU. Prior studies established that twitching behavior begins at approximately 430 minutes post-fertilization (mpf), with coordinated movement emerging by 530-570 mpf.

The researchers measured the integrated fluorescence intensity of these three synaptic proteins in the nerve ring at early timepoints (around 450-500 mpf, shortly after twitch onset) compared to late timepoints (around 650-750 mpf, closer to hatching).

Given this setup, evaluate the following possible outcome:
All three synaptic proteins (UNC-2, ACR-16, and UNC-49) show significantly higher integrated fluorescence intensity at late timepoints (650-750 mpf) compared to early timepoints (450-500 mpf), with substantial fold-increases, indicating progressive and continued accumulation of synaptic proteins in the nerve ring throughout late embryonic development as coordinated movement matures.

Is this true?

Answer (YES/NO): YES